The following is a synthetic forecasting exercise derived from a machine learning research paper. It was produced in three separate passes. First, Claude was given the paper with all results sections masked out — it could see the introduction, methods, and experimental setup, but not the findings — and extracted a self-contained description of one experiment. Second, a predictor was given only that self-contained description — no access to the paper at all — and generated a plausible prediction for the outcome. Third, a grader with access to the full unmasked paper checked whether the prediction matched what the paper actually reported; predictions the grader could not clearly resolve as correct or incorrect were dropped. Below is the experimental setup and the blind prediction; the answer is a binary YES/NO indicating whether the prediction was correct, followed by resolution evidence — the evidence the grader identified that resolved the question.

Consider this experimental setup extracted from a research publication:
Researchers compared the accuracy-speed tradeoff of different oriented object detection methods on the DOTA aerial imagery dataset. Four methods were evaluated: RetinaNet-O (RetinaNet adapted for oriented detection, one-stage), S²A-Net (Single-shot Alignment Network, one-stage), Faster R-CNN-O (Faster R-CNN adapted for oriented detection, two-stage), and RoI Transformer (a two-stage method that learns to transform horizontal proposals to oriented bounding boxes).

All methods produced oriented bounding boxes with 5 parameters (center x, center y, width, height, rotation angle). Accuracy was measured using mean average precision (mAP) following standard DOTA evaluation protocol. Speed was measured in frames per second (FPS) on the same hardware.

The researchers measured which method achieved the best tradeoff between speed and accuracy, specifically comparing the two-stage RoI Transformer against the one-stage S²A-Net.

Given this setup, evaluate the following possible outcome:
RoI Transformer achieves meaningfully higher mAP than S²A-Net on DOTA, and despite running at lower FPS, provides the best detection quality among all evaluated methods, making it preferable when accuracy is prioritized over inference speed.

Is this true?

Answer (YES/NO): NO